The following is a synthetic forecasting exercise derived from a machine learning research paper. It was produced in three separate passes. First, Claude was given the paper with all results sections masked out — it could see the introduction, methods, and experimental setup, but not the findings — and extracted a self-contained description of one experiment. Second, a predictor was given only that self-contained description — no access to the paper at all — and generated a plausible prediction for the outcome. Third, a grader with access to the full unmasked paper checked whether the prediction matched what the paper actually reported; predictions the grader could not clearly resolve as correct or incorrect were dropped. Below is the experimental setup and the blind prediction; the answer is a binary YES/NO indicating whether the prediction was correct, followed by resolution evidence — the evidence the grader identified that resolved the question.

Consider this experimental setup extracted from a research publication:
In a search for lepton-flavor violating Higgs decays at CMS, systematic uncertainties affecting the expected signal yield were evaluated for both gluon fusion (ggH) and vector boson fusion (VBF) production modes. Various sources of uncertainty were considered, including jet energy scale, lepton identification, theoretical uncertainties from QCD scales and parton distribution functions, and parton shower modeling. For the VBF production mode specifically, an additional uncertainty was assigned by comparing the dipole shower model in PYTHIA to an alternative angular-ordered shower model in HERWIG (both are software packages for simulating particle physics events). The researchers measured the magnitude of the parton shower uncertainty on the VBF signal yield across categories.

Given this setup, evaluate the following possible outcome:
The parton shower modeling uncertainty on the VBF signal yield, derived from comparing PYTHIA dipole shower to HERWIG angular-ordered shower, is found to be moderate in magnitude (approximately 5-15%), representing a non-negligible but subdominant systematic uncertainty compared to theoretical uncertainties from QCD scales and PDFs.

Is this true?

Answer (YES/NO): NO